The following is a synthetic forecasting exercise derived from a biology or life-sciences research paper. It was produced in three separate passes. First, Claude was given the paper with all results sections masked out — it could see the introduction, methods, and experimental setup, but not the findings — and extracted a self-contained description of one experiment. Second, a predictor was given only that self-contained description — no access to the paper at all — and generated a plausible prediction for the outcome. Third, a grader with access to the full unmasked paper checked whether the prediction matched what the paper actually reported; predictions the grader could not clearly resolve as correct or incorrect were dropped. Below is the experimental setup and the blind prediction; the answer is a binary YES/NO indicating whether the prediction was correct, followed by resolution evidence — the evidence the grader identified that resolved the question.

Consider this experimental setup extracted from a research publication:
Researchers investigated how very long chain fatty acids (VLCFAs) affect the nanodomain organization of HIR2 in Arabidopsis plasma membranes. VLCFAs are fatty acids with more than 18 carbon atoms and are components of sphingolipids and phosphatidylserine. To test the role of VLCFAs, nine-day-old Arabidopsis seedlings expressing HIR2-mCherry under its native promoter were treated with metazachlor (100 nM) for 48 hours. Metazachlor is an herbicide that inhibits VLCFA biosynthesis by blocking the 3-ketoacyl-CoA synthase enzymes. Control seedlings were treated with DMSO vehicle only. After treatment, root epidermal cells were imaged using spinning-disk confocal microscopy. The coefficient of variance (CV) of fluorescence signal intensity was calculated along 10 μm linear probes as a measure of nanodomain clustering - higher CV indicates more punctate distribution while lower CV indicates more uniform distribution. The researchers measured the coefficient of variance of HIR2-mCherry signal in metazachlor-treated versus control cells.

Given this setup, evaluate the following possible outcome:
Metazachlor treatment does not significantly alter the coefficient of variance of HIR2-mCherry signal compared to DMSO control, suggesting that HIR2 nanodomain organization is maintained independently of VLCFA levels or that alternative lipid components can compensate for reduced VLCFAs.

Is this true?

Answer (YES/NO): NO